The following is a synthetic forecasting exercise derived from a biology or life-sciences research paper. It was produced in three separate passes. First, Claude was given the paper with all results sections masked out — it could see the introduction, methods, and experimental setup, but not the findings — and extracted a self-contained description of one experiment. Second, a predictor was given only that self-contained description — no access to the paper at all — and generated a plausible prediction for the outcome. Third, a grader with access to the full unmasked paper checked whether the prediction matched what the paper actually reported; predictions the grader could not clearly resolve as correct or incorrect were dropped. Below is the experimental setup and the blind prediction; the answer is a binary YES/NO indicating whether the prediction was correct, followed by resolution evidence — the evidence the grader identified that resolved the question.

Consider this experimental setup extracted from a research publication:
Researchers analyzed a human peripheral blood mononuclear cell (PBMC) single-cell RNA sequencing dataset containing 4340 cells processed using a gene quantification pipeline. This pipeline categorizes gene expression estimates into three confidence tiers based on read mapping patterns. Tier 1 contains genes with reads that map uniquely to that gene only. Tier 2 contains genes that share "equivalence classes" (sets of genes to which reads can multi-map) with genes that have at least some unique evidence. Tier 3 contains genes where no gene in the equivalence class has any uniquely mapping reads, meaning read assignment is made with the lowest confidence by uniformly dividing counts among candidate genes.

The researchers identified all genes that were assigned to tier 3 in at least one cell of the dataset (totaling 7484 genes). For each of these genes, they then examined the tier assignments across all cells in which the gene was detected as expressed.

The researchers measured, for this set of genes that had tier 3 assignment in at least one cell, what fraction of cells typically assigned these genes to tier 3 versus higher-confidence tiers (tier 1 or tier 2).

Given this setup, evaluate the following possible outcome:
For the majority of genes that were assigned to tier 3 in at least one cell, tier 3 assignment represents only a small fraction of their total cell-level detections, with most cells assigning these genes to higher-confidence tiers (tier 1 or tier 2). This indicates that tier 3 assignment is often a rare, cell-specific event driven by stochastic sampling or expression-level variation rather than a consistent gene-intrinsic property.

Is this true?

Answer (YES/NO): YES